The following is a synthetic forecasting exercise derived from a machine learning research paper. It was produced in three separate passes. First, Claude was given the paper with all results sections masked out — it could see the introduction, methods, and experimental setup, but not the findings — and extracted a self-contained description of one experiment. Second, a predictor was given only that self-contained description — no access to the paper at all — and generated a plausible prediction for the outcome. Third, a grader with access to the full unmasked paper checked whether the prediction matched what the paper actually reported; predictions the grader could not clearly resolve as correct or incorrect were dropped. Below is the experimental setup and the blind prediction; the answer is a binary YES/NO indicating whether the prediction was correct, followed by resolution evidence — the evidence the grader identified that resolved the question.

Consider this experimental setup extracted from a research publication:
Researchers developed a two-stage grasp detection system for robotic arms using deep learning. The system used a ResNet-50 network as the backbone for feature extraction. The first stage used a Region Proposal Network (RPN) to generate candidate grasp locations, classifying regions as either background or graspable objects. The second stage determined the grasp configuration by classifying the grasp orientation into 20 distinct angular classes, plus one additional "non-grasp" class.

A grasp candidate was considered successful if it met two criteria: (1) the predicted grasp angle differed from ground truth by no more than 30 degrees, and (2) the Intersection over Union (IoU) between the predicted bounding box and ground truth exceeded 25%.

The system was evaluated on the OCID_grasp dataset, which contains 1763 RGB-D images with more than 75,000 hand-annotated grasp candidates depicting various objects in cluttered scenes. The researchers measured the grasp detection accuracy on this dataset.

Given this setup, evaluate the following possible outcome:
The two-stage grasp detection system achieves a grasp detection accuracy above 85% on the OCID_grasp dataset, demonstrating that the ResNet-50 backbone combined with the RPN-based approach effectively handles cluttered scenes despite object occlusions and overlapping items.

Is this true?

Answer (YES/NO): YES